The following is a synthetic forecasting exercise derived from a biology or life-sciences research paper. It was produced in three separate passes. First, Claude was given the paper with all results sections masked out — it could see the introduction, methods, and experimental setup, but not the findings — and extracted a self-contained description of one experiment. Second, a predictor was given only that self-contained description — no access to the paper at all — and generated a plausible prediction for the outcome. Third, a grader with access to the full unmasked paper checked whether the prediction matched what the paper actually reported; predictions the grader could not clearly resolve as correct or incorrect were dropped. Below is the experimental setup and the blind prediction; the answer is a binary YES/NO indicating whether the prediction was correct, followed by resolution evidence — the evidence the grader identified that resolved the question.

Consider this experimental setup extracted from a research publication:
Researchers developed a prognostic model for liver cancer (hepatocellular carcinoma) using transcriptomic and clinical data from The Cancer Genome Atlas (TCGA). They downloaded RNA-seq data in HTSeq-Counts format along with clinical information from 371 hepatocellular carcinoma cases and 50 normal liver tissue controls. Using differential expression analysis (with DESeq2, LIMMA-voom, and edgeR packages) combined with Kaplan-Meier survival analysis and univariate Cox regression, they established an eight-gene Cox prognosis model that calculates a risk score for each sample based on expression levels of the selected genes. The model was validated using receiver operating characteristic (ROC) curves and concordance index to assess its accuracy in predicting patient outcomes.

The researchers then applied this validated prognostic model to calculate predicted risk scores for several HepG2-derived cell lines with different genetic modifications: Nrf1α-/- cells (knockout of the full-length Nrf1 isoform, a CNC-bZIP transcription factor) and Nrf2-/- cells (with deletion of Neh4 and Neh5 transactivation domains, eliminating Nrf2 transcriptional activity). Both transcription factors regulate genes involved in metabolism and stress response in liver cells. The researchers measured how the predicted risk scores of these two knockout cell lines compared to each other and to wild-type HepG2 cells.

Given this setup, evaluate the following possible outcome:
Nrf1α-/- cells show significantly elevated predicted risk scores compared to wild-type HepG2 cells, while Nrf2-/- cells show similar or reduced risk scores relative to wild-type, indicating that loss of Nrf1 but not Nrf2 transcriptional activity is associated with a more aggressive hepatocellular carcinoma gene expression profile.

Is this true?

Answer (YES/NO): YES